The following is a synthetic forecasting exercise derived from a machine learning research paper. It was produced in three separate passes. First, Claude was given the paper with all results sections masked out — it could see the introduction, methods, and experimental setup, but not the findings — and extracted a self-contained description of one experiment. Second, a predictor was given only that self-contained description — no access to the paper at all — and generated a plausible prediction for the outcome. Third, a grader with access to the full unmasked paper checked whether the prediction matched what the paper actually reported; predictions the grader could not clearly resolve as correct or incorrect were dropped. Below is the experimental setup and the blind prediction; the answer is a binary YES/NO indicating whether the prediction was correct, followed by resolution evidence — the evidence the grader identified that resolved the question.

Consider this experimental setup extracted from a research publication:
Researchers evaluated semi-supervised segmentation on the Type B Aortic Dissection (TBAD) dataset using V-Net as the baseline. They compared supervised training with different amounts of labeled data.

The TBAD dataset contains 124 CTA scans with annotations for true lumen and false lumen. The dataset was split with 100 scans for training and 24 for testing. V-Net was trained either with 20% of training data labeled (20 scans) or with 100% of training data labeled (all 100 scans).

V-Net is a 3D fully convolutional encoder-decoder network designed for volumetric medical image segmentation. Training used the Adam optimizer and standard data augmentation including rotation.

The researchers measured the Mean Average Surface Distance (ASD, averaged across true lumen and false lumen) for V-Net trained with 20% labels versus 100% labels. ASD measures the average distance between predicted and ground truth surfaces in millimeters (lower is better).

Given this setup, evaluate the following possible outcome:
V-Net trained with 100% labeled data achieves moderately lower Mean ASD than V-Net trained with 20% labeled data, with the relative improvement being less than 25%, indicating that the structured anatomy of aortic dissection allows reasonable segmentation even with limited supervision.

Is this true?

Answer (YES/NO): NO